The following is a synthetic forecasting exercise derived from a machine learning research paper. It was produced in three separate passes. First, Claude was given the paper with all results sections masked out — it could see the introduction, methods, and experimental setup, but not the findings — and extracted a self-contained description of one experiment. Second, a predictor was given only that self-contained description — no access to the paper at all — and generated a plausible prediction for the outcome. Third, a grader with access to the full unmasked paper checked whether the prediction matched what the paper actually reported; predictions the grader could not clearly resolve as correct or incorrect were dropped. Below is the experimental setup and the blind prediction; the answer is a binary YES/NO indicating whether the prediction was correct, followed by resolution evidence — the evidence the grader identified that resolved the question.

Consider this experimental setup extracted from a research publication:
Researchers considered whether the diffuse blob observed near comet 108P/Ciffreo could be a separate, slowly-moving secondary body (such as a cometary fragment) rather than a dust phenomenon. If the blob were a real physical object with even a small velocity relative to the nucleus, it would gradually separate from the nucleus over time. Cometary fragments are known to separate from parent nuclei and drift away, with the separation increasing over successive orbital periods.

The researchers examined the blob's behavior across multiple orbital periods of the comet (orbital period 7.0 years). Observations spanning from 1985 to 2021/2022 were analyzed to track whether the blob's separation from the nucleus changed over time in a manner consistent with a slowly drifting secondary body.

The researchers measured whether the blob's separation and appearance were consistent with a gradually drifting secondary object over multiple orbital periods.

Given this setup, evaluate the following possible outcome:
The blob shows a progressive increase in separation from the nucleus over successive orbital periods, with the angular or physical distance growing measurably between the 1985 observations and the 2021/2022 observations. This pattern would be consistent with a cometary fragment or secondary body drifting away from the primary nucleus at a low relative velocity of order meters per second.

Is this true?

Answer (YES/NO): NO